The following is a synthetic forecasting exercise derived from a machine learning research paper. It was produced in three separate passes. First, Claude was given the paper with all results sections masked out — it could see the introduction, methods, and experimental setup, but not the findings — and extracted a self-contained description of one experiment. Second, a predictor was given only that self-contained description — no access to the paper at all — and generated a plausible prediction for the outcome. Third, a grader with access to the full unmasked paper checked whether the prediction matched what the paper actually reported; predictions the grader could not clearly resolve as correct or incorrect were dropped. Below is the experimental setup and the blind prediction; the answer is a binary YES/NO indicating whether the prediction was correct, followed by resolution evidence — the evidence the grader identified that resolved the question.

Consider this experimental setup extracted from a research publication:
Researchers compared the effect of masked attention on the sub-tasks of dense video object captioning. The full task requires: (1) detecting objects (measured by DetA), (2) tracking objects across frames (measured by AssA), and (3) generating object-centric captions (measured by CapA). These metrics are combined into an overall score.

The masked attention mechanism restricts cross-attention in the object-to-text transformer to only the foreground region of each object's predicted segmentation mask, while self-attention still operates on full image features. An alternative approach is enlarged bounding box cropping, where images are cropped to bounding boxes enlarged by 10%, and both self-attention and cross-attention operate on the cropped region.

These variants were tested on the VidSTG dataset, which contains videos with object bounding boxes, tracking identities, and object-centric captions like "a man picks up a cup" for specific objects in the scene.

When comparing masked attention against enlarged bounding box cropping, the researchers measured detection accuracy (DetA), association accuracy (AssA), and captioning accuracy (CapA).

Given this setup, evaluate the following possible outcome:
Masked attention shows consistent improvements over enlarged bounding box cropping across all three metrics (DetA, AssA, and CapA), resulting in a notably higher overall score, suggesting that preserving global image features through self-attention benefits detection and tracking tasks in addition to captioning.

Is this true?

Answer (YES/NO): NO